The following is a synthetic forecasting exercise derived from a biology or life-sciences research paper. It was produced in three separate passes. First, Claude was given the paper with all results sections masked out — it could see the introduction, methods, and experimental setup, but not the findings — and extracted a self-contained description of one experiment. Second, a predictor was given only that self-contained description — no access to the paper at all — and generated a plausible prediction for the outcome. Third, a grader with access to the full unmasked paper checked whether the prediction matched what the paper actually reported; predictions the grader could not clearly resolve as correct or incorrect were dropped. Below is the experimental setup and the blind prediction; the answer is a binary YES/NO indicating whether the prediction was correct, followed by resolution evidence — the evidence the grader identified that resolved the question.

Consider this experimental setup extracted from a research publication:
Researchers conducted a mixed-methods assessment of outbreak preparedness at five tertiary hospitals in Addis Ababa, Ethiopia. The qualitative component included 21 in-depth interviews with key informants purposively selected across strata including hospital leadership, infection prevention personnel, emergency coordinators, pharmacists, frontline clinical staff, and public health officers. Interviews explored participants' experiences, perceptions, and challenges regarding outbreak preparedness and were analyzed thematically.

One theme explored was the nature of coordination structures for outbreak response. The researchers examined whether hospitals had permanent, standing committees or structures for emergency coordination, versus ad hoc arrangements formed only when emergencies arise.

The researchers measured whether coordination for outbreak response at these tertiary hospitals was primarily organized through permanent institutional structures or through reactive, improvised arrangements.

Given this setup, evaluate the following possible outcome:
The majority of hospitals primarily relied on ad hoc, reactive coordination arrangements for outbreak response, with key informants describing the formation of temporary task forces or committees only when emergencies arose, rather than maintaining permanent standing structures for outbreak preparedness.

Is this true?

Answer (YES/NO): YES